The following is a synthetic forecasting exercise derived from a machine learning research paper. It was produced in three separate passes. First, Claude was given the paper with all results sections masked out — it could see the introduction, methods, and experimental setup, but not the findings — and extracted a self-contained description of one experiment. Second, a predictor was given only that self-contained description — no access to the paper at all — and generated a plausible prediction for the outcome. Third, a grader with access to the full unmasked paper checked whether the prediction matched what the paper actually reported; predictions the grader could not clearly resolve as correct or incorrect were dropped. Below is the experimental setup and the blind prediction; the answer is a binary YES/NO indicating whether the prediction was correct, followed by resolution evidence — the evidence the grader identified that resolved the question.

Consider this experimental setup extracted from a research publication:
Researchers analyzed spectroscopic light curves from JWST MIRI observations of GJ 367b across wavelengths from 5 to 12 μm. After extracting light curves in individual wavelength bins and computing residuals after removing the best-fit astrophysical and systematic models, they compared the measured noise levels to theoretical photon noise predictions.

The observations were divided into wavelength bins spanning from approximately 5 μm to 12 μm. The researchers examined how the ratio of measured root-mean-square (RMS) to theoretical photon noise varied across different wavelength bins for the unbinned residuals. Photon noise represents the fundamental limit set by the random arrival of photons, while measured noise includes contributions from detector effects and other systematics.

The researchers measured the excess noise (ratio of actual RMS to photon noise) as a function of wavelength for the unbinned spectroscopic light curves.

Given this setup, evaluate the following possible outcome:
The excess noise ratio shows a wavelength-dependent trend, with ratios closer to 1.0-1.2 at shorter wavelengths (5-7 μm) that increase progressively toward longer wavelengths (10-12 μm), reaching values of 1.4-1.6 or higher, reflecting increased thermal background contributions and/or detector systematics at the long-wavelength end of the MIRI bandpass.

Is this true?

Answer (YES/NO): NO